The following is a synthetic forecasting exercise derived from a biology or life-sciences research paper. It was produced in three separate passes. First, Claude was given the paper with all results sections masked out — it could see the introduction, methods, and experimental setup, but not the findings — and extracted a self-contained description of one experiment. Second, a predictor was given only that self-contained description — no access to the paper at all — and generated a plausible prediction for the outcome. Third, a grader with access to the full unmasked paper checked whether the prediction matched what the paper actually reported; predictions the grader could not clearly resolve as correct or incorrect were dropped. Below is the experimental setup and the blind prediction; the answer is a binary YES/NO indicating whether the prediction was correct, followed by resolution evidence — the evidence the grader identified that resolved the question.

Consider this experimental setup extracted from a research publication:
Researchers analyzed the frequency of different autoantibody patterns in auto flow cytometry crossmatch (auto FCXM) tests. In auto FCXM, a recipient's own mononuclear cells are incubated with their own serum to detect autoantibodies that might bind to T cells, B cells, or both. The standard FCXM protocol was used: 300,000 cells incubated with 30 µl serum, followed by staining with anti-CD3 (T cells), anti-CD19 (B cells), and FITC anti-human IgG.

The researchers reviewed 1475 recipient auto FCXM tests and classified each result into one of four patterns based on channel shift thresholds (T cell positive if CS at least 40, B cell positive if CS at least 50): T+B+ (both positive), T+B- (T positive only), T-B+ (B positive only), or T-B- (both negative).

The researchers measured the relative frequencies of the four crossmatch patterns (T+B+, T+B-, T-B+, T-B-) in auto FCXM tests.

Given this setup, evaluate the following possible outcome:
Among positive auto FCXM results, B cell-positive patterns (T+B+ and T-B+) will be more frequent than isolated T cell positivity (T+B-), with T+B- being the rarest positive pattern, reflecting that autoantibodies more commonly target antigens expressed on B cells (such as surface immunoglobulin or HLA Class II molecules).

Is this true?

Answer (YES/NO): YES